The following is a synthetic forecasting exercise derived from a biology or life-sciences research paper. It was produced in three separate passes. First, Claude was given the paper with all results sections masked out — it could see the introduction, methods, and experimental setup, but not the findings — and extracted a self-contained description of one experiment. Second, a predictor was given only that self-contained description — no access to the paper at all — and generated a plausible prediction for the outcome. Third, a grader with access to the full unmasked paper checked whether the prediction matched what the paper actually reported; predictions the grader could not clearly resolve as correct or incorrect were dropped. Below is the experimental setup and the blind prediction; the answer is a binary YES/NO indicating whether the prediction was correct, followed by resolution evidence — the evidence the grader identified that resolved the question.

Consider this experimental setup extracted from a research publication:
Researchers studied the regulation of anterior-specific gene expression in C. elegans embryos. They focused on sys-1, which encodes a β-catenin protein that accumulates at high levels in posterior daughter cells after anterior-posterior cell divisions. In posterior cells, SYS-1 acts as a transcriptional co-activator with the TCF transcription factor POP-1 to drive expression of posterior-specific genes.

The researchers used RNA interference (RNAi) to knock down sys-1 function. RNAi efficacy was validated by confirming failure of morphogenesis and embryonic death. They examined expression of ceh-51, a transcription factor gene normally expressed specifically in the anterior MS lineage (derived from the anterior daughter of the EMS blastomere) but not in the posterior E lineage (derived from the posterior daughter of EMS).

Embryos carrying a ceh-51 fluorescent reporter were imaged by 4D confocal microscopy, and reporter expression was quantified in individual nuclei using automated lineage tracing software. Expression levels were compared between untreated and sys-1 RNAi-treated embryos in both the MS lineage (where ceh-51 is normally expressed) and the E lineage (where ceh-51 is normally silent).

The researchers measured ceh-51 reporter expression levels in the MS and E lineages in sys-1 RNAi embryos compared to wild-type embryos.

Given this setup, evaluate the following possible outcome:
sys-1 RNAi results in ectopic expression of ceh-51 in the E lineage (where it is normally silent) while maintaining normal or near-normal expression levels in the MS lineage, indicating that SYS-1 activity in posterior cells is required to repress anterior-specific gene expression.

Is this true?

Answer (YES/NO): NO